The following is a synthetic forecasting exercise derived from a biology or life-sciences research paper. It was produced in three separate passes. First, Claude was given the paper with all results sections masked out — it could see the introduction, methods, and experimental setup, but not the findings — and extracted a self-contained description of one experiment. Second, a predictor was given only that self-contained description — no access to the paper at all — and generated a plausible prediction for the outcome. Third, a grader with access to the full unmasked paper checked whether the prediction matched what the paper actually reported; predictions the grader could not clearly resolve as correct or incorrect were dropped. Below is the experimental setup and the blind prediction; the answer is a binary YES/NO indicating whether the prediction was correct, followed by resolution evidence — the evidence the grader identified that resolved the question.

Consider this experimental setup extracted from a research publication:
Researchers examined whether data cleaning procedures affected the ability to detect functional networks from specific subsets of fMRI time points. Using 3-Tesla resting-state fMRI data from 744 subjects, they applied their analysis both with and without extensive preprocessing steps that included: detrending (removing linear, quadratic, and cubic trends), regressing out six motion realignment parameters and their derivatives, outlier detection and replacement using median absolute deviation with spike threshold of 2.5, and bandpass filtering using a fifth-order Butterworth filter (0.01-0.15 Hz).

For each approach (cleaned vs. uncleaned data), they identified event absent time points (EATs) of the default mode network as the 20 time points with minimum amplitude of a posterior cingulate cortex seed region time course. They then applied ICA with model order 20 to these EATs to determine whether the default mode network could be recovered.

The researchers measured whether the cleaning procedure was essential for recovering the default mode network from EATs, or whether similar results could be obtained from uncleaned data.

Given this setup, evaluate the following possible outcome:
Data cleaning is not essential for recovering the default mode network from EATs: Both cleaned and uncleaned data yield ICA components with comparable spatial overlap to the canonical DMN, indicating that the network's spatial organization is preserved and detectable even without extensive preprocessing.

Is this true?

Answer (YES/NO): YES